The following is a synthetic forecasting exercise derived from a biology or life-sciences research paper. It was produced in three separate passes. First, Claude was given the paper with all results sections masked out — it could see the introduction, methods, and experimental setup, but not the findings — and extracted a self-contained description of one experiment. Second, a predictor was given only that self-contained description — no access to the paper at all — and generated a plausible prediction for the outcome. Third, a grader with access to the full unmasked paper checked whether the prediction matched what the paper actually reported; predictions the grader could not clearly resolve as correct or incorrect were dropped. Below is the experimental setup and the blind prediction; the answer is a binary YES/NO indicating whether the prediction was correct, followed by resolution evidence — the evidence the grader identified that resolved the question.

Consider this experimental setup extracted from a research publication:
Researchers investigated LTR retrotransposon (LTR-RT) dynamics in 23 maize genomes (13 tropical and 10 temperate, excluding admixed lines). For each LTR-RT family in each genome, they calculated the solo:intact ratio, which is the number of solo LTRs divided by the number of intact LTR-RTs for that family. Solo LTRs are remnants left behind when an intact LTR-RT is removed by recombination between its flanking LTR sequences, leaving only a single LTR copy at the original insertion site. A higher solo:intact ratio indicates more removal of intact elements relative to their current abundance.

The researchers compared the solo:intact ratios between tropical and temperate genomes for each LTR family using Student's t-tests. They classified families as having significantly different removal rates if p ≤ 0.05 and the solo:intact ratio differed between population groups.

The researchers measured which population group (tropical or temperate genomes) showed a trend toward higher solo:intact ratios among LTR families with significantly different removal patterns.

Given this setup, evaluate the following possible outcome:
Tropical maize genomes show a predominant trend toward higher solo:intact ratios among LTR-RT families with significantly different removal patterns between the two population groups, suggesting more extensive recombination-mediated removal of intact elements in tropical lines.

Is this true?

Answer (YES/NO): NO